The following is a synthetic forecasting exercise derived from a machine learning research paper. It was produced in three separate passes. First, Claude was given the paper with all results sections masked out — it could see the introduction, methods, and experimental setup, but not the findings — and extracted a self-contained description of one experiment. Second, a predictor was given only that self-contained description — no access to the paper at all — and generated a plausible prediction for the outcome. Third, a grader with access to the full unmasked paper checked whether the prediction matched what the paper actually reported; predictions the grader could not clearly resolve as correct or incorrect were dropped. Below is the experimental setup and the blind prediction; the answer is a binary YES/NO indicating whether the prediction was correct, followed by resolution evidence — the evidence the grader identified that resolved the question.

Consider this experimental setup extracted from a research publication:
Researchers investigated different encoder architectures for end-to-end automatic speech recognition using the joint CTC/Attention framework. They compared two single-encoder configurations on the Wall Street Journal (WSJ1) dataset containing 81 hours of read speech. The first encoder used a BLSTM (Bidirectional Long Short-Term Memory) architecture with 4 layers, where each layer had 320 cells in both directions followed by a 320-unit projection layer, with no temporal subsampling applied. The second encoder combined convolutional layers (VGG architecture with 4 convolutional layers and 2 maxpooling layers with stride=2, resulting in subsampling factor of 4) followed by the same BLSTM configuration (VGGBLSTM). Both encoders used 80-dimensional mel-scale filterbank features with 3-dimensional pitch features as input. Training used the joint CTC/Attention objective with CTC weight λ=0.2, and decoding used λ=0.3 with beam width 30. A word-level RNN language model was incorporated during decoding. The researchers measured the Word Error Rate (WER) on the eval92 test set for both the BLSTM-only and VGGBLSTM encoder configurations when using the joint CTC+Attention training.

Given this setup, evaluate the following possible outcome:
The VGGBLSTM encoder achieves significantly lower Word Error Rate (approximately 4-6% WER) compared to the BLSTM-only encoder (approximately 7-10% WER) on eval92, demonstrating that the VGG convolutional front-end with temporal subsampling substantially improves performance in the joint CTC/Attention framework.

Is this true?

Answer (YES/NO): NO